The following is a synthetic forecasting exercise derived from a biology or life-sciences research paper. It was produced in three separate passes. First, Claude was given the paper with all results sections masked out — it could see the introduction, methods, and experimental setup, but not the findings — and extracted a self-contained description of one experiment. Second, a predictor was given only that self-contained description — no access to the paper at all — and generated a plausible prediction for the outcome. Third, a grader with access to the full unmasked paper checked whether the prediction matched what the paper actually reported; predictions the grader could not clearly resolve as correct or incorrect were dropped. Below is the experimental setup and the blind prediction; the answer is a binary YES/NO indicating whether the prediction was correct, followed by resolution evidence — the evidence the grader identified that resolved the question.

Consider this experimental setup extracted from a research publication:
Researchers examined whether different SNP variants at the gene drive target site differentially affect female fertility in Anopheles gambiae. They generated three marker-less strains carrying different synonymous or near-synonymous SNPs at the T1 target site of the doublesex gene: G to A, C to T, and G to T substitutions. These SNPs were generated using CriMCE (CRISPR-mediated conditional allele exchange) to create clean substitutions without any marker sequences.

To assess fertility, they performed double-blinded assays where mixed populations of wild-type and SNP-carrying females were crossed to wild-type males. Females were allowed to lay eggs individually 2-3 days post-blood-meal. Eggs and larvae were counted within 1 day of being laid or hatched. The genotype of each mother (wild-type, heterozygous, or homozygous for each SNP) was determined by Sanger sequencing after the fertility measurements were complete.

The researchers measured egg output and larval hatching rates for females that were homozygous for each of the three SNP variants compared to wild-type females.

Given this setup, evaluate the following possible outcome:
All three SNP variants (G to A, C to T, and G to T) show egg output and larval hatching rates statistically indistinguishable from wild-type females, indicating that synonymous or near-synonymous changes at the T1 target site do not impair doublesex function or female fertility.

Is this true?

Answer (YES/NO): YES